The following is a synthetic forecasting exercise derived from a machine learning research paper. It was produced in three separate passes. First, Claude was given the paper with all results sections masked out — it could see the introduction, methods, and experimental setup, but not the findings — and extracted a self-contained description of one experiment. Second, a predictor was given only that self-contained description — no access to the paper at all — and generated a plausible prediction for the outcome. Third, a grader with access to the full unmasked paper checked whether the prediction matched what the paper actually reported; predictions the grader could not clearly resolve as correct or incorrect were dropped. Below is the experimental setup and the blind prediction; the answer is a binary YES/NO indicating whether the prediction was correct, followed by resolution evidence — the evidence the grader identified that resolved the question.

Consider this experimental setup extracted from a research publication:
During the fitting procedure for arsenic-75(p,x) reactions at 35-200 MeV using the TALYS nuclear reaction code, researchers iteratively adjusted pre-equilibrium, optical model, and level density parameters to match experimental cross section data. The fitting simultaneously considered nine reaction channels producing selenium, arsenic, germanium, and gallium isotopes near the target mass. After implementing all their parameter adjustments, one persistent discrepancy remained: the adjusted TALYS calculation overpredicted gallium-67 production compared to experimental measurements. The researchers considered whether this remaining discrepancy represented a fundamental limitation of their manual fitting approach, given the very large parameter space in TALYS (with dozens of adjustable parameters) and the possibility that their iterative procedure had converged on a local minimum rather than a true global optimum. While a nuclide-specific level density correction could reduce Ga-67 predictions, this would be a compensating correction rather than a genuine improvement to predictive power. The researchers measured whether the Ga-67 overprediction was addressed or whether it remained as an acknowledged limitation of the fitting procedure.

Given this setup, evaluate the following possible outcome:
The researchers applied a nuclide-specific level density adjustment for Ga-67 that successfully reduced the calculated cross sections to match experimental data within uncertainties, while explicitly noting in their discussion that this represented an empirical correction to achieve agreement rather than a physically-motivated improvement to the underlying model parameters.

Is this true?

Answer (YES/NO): NO